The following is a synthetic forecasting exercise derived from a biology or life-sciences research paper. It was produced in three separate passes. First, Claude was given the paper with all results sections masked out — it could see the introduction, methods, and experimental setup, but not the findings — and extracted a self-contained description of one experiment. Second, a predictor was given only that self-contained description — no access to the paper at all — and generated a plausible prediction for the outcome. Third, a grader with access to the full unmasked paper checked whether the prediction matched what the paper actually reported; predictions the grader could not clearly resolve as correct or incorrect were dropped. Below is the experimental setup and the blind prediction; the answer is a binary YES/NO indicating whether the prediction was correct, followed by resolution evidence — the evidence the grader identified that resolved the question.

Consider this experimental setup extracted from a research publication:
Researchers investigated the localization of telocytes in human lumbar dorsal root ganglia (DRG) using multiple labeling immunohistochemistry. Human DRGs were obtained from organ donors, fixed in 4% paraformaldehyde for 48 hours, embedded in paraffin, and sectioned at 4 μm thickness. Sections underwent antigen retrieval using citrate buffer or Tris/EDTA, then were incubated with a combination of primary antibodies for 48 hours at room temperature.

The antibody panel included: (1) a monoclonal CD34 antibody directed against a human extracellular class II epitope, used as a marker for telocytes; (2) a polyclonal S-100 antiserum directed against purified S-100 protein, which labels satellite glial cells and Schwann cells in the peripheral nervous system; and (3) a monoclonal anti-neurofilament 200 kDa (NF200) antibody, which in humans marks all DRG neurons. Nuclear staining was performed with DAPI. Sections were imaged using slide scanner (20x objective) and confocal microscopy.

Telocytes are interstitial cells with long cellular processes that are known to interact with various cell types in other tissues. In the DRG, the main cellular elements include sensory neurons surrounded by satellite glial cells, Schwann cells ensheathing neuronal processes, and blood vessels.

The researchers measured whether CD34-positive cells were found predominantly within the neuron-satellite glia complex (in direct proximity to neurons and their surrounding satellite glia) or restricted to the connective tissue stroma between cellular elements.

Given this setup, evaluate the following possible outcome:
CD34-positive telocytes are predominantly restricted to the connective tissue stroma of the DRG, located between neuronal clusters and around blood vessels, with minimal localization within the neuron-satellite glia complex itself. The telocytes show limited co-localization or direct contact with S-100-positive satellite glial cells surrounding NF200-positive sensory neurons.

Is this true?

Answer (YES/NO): YES